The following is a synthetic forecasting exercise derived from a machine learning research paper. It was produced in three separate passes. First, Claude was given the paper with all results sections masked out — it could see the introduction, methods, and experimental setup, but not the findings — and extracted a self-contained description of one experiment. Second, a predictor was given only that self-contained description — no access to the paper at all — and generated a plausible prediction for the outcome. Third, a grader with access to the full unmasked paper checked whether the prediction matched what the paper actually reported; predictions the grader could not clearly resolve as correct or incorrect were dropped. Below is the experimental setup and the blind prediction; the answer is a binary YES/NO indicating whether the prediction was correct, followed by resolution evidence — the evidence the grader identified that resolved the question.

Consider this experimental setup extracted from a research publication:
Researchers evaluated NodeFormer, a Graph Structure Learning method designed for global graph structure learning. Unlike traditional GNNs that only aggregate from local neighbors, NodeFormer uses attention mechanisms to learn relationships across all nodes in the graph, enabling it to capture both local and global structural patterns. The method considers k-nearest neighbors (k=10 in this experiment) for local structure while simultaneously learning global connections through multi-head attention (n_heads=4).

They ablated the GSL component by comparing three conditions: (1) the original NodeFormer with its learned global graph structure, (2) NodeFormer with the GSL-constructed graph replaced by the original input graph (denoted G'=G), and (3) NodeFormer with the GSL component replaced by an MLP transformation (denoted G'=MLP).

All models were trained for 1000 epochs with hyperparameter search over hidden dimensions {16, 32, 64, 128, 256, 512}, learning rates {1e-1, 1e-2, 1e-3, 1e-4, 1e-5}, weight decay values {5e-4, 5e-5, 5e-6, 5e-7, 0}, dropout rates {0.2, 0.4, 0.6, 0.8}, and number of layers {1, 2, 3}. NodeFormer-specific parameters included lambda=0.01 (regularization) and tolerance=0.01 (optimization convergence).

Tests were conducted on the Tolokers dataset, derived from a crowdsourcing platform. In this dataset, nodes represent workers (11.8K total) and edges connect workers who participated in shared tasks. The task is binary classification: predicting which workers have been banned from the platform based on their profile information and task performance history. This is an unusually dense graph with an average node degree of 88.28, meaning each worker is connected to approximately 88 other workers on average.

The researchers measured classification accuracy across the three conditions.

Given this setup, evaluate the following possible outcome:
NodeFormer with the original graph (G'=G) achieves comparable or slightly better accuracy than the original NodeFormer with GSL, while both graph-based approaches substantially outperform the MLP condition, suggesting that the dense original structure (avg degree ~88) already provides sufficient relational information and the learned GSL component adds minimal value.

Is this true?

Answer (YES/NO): NO